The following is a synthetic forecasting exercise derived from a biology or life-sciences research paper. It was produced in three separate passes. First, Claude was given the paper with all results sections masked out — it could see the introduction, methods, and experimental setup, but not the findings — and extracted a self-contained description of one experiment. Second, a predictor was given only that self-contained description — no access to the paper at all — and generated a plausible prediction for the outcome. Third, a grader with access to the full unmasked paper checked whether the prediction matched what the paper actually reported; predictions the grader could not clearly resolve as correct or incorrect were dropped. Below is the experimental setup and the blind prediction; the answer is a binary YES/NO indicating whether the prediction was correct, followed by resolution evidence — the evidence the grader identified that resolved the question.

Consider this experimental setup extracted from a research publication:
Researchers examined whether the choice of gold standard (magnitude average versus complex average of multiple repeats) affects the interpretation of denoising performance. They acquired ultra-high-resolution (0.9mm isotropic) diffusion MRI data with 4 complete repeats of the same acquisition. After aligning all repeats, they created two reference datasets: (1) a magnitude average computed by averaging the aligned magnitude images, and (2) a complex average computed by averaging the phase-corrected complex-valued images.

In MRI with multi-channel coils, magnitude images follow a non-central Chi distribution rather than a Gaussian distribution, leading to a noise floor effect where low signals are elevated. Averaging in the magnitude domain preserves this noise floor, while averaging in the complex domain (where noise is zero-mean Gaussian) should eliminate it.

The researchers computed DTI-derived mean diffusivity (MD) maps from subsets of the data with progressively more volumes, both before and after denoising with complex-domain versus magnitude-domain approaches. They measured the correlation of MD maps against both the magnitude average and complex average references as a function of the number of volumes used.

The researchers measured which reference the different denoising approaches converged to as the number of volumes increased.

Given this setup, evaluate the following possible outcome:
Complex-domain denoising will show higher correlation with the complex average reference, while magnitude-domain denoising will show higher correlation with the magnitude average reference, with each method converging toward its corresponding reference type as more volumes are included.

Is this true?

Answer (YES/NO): YES